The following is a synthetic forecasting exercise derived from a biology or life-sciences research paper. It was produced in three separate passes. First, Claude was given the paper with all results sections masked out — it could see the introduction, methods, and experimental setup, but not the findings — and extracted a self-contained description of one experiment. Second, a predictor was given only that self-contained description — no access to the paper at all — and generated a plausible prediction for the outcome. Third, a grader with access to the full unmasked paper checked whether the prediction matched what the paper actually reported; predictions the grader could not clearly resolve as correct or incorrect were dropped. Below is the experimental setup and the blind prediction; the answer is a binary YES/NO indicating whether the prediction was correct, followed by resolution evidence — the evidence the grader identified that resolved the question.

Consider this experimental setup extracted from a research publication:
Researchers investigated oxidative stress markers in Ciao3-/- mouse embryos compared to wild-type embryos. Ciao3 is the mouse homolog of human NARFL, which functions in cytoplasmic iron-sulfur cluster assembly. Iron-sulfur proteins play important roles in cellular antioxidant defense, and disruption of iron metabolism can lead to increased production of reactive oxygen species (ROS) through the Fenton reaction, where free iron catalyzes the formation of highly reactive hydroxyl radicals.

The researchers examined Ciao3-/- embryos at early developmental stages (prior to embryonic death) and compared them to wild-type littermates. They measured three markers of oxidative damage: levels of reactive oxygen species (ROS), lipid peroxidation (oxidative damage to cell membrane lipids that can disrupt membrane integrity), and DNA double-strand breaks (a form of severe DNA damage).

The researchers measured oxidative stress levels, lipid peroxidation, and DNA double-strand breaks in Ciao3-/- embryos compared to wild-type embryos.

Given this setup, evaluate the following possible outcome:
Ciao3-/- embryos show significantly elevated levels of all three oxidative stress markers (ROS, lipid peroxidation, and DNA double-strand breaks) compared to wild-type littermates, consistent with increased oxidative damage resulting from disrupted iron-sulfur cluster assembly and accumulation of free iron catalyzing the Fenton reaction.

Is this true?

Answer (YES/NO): YES